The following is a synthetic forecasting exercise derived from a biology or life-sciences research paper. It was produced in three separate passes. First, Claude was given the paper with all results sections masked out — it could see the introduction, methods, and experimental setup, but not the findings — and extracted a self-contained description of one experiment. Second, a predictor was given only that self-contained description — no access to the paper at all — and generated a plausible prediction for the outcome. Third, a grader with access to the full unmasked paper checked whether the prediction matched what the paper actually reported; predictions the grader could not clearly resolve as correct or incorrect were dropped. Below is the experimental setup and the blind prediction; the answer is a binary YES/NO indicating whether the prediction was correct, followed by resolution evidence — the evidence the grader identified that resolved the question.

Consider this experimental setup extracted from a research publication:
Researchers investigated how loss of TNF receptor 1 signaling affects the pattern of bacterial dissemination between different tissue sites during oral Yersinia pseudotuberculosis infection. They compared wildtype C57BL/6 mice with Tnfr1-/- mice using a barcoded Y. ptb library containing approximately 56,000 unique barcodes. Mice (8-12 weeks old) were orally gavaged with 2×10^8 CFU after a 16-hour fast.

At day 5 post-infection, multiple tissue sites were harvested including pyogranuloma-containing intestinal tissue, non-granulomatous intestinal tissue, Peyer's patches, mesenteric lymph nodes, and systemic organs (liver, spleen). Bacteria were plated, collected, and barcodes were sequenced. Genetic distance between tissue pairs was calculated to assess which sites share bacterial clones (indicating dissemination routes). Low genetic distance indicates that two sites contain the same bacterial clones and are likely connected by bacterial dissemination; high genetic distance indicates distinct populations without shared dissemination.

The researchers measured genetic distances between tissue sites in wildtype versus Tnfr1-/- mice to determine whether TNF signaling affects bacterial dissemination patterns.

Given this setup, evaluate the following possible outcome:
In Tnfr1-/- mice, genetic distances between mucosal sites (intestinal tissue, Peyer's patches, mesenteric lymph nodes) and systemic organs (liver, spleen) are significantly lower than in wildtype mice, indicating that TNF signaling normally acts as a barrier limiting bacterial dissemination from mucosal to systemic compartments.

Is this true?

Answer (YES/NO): NO